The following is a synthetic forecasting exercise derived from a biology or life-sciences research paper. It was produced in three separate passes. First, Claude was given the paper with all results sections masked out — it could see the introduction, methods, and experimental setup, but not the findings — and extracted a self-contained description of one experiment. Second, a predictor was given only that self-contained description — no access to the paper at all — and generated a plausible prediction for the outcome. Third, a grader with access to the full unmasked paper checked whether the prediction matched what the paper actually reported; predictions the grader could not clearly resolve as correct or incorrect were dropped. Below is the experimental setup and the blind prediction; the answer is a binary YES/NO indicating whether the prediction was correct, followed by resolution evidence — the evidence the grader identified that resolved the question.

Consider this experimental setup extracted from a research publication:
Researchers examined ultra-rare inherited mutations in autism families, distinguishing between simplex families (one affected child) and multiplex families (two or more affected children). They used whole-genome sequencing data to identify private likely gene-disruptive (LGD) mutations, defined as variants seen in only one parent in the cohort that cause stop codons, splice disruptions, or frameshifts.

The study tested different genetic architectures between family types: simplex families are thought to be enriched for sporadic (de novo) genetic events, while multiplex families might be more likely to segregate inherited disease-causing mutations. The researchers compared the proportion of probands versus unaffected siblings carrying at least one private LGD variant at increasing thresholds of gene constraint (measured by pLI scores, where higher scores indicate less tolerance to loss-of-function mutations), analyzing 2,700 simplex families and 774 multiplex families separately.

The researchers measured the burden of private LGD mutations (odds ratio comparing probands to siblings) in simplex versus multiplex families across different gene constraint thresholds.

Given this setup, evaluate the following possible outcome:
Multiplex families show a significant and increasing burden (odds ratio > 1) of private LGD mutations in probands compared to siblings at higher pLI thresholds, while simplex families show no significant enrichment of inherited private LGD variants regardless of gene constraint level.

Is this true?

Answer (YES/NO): NO